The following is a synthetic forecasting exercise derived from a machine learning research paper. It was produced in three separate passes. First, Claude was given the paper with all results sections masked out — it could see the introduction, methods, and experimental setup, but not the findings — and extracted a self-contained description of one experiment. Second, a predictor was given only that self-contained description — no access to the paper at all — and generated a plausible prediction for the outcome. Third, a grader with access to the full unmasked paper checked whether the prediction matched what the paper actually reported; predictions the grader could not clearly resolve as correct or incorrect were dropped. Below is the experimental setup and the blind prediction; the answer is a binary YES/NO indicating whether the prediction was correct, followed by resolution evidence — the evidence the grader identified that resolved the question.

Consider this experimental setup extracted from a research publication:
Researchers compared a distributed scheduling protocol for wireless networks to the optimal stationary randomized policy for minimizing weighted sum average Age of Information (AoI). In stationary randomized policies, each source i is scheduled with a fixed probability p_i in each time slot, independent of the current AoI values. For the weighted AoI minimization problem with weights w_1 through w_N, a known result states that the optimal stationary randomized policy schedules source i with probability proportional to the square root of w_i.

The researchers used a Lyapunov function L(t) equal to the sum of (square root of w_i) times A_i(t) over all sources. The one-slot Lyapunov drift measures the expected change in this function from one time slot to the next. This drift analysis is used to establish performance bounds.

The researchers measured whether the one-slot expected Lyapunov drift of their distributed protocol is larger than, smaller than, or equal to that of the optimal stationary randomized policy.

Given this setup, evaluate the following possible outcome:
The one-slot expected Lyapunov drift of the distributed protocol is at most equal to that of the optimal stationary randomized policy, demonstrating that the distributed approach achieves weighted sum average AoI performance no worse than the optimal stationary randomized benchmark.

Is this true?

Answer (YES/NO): YES